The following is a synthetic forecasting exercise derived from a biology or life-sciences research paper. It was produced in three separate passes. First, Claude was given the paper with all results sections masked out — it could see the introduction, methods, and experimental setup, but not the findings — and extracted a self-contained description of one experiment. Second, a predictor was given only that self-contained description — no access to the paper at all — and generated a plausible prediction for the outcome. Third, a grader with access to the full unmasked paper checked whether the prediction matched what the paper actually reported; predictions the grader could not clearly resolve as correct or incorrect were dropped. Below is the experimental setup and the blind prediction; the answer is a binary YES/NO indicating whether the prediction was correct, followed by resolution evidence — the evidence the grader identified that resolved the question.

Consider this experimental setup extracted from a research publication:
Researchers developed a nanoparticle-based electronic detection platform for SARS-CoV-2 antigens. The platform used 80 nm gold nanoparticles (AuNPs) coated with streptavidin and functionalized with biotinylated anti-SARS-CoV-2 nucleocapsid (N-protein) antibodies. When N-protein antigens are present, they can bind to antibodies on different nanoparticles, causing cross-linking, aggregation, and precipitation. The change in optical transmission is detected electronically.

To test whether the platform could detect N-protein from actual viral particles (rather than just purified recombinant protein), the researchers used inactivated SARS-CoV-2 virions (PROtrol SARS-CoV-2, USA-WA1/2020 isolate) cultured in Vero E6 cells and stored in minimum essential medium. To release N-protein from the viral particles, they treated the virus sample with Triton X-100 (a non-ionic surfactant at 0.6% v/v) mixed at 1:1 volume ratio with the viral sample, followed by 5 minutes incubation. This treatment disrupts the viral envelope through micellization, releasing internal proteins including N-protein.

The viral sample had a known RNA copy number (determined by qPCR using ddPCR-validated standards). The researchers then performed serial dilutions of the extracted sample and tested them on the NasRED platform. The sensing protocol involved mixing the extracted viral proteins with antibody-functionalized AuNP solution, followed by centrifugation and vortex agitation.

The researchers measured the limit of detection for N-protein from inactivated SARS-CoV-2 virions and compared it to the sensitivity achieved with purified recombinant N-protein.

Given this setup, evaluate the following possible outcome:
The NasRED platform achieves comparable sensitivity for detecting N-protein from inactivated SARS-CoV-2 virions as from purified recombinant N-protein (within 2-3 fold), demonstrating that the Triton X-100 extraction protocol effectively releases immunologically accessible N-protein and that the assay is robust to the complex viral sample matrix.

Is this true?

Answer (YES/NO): YES